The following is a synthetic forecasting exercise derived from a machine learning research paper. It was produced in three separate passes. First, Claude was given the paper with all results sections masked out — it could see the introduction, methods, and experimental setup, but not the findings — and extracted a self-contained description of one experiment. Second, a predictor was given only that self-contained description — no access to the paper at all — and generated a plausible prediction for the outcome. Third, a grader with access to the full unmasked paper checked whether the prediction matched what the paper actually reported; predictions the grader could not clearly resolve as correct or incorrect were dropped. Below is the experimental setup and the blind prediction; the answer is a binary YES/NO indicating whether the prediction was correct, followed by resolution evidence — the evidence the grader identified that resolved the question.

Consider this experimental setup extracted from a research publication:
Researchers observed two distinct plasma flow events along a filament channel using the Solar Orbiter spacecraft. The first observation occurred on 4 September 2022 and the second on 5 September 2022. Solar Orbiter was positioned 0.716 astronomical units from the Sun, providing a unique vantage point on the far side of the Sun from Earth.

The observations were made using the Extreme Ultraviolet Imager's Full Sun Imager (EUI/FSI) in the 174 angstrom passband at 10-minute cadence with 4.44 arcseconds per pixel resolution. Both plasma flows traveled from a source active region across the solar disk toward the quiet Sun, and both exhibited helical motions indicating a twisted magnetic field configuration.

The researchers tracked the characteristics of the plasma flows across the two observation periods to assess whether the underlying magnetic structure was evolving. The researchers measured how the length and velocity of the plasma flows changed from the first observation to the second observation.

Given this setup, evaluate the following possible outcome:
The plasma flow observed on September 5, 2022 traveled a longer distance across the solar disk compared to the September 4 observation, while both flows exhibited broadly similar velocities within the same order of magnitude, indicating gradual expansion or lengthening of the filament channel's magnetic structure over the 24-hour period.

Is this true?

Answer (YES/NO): NO